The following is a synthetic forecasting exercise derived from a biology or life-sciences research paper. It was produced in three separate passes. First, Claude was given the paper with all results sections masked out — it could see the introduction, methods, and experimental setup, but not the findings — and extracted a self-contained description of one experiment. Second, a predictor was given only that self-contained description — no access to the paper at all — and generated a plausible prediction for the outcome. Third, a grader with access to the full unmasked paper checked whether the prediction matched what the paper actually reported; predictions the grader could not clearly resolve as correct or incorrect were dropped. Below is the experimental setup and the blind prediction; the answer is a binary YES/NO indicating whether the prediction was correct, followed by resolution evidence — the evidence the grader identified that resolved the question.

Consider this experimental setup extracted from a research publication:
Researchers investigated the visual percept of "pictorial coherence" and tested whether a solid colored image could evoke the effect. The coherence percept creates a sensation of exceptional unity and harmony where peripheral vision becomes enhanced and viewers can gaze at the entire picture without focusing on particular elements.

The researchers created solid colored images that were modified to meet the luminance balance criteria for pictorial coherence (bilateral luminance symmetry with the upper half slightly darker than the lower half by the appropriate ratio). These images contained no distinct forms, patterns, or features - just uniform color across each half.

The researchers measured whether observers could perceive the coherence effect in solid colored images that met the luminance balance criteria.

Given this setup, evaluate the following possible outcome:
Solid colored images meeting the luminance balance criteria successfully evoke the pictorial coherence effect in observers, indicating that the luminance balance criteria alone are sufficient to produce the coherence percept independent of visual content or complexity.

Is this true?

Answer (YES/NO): NO